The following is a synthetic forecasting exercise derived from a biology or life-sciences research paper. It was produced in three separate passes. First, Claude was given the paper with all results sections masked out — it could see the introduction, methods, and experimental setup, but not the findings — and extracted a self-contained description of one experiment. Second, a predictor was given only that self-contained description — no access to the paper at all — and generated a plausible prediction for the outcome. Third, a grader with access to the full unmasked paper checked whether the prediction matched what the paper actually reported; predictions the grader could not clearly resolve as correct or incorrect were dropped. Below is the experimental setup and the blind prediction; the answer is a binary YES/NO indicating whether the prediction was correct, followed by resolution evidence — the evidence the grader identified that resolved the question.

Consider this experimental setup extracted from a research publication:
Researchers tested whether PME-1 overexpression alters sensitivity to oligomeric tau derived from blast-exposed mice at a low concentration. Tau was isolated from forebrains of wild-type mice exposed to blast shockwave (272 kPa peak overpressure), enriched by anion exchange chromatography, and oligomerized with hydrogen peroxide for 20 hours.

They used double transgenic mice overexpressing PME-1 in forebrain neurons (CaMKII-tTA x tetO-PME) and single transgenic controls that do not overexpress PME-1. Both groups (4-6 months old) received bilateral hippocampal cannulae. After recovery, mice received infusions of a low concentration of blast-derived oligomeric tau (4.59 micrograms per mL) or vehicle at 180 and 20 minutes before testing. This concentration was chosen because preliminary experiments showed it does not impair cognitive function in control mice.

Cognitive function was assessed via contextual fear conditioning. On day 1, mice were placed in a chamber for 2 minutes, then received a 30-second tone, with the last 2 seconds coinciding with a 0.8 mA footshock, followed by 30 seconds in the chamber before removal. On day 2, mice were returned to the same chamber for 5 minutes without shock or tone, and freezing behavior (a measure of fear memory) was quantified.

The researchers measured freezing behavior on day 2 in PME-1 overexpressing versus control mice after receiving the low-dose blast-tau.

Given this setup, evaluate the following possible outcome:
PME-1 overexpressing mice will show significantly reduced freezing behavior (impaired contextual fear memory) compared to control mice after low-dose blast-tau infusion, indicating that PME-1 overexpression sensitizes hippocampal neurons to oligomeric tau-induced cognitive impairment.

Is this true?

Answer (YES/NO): YES